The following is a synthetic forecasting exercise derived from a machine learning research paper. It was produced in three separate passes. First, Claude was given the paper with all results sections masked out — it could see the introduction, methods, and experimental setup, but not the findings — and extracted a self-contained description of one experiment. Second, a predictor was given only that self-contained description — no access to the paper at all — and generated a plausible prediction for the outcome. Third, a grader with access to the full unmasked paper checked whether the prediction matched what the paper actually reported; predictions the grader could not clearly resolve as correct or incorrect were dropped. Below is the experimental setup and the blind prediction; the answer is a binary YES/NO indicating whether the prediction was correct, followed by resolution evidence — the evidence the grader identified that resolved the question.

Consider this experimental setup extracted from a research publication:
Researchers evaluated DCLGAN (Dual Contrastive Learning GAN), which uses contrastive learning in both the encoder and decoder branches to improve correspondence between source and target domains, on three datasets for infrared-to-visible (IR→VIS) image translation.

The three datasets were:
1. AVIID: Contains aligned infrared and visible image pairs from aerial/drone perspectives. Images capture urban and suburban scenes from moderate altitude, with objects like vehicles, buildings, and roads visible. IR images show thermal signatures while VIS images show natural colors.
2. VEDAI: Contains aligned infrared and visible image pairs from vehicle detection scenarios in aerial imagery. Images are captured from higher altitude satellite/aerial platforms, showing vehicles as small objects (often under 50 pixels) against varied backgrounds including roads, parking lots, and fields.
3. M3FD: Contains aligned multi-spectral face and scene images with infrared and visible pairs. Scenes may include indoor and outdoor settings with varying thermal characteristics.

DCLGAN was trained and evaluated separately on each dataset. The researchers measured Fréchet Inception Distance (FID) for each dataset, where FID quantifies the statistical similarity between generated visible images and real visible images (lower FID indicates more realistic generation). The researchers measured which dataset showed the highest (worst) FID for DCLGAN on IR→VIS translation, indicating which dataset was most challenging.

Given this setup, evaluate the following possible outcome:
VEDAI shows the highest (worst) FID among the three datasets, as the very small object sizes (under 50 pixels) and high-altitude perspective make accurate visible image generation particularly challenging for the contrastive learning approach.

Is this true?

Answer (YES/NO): YES